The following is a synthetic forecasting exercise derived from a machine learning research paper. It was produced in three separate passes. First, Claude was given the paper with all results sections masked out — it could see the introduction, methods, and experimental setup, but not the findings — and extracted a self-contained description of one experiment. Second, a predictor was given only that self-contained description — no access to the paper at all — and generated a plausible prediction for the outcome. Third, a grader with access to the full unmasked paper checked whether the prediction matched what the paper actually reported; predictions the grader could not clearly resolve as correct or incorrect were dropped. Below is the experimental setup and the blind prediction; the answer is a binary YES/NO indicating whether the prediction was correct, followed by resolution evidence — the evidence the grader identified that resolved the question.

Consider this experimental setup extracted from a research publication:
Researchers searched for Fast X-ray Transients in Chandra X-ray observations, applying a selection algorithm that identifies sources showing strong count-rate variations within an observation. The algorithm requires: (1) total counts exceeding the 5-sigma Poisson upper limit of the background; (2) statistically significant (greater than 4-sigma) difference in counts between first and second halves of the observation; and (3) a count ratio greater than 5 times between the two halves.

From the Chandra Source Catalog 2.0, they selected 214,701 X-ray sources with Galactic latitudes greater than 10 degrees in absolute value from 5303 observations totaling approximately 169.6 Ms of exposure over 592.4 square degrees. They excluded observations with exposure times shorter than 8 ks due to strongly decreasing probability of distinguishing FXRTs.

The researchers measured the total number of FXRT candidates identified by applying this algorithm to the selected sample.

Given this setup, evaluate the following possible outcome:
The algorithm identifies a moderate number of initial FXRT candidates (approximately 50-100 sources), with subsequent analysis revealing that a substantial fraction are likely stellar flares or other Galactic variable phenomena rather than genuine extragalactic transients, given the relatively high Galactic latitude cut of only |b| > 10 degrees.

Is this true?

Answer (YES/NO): NO